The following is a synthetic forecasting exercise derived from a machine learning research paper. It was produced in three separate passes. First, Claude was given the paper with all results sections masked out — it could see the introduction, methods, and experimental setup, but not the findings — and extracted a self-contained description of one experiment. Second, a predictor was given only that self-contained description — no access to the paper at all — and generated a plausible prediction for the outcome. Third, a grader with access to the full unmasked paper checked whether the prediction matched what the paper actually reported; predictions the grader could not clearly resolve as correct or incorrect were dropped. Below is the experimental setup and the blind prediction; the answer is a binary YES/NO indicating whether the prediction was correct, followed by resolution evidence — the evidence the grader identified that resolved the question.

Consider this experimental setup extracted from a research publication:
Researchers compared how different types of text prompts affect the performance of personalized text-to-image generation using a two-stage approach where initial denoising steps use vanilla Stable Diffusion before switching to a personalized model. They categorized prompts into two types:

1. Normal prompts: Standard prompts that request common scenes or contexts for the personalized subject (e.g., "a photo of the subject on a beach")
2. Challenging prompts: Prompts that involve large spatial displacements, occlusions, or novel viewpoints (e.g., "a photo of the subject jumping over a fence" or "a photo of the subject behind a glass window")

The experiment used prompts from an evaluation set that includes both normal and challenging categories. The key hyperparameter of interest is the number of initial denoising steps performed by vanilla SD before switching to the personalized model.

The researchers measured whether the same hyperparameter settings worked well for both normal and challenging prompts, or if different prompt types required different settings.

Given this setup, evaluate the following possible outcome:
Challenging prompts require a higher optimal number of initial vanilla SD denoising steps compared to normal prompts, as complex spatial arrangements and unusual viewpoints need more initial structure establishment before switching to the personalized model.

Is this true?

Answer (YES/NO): NO